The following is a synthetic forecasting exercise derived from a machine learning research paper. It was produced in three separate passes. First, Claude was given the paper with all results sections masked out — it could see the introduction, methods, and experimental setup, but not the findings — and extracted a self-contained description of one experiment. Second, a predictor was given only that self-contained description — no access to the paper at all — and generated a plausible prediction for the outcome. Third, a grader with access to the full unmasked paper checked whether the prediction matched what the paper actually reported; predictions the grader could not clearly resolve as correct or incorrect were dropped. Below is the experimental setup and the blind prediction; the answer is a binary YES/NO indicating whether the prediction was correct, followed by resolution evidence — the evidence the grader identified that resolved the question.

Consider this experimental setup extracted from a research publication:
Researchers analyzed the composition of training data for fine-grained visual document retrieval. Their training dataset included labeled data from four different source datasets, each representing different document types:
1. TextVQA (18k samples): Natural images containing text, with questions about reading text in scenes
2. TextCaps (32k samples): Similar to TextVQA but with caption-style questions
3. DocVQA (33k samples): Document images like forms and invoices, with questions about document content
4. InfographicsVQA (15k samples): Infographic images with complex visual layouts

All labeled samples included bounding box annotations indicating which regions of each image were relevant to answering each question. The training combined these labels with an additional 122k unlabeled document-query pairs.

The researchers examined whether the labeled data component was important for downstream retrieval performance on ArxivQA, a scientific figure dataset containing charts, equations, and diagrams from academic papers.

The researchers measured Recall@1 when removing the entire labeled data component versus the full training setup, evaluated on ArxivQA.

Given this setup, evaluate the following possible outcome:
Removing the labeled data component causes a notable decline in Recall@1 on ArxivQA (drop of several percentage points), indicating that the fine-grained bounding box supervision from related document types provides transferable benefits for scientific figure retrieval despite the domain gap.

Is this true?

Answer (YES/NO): YES